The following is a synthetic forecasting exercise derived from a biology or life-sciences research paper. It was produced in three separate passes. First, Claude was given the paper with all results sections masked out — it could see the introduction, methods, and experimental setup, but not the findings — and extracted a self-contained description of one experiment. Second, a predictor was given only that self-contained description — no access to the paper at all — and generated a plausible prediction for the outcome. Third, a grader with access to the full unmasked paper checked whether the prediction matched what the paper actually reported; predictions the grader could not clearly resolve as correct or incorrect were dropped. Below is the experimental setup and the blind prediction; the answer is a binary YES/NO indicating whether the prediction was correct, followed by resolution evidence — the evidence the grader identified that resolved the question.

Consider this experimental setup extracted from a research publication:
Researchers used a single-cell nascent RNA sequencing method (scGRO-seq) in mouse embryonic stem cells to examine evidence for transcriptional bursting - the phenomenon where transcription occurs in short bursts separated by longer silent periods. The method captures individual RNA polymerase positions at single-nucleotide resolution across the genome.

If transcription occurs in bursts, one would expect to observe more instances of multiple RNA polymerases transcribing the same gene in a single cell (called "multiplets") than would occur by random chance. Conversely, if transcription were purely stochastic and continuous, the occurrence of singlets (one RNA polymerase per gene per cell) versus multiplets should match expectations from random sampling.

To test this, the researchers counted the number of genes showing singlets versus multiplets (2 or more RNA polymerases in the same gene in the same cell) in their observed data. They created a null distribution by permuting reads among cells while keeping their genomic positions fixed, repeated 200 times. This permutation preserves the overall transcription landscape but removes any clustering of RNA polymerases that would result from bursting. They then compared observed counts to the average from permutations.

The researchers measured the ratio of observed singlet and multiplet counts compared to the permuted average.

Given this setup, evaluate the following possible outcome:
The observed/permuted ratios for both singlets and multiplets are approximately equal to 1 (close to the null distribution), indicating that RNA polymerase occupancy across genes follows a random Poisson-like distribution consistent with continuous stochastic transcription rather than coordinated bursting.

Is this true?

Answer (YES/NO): NO